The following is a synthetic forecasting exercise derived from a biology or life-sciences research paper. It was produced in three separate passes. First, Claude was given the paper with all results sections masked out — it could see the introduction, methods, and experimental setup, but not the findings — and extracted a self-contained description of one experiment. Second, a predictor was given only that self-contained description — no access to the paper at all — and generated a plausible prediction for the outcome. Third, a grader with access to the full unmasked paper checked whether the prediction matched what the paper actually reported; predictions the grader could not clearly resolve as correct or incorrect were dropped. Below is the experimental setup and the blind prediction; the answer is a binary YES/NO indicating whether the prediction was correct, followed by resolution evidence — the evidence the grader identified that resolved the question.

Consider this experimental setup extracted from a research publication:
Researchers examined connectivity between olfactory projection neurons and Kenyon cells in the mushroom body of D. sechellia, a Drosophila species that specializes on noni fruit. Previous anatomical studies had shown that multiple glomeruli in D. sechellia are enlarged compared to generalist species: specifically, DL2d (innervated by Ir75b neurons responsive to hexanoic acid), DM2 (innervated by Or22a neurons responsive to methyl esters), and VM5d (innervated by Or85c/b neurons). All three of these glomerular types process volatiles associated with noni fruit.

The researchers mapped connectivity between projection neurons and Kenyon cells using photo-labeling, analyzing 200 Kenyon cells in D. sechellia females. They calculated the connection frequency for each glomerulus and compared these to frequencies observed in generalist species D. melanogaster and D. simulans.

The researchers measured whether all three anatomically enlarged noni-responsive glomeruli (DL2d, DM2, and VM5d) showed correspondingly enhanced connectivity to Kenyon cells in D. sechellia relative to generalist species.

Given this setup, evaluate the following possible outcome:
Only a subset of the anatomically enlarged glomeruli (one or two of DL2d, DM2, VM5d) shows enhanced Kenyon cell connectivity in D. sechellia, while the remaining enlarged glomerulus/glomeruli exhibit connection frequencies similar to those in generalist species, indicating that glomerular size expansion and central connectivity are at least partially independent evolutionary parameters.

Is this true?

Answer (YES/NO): YES